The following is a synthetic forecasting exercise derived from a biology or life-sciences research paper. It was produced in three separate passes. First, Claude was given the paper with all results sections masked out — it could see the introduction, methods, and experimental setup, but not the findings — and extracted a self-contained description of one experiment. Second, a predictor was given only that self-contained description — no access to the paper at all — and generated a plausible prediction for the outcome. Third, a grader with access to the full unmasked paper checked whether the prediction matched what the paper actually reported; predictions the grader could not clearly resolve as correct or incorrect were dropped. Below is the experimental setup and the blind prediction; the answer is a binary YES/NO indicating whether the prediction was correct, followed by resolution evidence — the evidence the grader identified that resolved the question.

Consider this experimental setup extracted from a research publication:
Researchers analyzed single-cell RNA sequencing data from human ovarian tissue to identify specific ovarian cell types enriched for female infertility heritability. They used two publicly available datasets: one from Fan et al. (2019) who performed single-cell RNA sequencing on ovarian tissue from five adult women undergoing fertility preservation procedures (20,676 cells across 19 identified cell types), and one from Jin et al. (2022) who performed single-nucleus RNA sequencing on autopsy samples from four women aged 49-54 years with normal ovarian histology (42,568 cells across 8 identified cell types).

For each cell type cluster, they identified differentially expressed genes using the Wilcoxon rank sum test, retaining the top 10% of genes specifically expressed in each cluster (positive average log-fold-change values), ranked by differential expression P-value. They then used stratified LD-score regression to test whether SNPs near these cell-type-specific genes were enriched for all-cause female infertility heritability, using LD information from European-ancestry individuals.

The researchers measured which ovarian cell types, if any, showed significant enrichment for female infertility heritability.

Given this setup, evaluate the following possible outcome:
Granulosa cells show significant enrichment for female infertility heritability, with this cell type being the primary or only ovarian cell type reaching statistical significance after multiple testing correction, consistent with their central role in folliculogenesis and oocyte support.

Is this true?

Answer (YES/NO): NO